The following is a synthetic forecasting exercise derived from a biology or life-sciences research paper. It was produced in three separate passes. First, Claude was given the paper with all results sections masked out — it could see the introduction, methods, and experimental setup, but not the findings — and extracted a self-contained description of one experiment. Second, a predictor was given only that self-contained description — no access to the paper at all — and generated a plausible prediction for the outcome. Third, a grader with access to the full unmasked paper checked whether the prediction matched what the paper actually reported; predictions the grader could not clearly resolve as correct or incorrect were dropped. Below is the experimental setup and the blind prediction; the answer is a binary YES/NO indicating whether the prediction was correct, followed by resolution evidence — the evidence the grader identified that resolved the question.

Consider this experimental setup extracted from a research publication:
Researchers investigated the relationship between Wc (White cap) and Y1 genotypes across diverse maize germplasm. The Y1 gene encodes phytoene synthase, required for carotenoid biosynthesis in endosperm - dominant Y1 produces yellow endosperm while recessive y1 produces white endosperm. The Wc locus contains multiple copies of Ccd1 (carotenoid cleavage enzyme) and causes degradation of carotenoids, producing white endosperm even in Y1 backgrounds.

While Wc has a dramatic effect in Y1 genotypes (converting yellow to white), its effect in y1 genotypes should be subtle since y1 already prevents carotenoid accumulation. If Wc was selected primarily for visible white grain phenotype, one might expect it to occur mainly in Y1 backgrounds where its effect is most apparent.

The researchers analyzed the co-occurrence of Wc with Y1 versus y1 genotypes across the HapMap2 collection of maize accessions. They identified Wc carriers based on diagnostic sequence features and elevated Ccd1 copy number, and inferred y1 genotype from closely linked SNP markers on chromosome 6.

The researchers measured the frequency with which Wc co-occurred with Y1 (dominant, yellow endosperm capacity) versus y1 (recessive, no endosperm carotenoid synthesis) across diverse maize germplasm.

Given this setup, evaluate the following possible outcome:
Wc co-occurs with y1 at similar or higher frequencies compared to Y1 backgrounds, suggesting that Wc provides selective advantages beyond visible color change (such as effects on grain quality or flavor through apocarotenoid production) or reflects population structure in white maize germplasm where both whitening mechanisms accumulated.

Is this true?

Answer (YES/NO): YES